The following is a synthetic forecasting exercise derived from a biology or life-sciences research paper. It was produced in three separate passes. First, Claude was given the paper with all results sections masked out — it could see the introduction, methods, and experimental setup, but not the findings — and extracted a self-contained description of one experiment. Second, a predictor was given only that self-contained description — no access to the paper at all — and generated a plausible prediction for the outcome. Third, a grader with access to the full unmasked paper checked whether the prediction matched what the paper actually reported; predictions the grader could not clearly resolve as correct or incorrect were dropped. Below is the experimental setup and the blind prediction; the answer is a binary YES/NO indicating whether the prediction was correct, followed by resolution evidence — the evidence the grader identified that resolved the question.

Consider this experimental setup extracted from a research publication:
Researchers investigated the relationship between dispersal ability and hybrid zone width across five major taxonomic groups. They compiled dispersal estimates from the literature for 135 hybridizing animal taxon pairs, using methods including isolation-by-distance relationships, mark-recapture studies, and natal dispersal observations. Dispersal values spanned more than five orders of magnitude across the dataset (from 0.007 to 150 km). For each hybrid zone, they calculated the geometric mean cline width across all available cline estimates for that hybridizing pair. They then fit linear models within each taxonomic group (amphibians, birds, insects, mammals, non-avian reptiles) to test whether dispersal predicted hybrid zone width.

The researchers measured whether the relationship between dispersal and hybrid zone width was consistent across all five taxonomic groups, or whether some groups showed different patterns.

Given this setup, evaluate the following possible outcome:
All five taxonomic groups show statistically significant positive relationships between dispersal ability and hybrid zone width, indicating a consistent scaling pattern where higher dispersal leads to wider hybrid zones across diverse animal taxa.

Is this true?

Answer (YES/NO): NO